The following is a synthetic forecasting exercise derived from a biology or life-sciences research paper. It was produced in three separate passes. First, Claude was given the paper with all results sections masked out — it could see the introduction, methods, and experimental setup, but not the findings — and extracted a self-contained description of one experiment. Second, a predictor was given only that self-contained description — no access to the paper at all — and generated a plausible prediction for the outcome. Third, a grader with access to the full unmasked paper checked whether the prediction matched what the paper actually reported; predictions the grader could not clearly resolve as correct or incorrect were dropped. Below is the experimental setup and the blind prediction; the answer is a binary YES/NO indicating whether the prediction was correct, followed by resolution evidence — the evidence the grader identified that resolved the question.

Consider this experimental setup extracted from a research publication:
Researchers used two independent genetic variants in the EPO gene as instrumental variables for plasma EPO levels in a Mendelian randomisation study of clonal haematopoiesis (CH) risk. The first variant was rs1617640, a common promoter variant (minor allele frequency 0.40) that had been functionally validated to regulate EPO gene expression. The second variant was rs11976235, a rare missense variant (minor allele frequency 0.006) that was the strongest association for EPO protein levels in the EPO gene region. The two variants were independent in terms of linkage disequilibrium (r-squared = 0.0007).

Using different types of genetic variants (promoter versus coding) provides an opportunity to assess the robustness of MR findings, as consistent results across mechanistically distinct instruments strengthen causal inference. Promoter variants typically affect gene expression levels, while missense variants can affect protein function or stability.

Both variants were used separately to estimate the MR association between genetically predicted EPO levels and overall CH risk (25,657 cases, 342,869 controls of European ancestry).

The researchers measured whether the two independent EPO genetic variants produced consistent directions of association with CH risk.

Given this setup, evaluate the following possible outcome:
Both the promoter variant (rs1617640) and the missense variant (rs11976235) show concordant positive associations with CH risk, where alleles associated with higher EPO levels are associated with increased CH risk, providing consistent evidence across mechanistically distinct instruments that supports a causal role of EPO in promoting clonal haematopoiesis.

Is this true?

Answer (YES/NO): NO